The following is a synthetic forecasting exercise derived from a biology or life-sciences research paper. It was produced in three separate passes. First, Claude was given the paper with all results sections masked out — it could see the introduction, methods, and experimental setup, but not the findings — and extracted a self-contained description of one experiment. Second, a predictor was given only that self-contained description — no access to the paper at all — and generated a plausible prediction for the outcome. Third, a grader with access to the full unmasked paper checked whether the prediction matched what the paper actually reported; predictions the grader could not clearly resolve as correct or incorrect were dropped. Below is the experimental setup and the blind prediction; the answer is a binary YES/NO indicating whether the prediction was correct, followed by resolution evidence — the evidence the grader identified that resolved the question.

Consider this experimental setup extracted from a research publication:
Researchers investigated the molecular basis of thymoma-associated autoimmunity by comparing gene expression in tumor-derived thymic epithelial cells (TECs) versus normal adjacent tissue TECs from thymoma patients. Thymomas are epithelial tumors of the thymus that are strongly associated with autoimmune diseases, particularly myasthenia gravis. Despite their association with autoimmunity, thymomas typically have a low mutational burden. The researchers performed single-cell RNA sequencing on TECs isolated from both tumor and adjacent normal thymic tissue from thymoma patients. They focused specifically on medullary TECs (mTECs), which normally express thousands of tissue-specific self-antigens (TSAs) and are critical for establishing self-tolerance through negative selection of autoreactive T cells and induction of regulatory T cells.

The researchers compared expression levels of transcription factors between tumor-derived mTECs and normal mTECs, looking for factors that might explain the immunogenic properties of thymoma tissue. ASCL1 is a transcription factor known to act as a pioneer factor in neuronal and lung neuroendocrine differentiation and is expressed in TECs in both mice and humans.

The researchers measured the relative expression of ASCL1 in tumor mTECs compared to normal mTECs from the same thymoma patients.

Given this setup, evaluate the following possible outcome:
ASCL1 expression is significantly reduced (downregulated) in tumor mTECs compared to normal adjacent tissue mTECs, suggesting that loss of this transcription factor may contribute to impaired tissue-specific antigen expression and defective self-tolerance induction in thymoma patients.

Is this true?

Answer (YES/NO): YES